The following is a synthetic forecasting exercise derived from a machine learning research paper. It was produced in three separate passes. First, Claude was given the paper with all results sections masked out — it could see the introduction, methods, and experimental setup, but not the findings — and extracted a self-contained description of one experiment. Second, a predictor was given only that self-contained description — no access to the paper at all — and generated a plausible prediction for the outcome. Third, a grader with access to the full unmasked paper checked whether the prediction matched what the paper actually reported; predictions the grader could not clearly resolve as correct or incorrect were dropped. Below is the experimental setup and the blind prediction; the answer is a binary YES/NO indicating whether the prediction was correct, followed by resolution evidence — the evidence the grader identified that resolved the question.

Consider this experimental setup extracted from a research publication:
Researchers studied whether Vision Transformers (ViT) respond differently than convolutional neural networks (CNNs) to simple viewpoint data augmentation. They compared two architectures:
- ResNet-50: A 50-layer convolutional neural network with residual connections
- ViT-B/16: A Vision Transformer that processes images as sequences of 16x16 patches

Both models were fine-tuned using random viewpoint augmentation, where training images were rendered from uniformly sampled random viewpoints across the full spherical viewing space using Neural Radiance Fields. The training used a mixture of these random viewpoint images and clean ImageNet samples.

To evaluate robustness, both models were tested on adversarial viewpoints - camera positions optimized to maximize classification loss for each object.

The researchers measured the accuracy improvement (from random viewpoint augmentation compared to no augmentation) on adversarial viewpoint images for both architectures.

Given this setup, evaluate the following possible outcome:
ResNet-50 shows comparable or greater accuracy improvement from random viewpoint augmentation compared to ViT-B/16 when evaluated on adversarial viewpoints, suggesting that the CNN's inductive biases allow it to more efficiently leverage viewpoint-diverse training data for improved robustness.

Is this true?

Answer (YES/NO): NO